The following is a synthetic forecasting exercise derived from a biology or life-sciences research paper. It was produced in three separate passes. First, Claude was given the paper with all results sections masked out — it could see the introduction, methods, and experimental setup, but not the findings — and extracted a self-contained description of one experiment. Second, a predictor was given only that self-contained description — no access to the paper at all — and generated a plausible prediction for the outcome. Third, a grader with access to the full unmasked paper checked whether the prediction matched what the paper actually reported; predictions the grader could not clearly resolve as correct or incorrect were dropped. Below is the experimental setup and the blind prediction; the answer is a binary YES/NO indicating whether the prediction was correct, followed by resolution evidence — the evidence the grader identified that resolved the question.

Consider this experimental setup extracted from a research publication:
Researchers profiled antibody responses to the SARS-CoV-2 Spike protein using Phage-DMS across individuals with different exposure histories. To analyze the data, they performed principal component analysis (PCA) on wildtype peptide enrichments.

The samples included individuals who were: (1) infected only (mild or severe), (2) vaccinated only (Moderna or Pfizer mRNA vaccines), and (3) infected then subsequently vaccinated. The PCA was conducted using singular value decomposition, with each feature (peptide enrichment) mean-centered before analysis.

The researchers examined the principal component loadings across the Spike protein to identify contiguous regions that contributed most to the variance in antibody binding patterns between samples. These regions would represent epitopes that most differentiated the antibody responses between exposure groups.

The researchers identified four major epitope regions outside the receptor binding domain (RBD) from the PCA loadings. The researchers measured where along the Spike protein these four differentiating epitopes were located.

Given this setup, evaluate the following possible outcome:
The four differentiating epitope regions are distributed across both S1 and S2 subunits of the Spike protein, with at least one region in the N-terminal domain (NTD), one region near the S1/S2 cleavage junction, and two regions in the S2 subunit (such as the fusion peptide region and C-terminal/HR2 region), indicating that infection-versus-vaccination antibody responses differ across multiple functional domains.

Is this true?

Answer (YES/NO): NO